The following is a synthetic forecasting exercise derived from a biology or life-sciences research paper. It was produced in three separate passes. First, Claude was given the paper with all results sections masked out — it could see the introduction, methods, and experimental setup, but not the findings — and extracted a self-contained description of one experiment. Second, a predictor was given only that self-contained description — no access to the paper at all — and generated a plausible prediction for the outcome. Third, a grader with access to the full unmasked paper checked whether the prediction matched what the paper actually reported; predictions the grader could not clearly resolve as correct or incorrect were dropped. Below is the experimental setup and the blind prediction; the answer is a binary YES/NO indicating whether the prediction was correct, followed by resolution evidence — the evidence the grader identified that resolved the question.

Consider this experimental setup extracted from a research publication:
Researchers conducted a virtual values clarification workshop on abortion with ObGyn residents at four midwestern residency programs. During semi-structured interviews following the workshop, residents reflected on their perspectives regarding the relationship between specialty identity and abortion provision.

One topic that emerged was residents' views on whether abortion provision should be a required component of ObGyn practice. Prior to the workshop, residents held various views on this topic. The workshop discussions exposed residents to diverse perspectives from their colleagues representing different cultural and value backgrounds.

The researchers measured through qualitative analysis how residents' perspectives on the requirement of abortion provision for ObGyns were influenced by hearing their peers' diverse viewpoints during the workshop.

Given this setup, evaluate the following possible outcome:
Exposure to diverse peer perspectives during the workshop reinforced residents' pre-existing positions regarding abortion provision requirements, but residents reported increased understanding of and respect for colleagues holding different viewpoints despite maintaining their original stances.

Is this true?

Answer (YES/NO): NO